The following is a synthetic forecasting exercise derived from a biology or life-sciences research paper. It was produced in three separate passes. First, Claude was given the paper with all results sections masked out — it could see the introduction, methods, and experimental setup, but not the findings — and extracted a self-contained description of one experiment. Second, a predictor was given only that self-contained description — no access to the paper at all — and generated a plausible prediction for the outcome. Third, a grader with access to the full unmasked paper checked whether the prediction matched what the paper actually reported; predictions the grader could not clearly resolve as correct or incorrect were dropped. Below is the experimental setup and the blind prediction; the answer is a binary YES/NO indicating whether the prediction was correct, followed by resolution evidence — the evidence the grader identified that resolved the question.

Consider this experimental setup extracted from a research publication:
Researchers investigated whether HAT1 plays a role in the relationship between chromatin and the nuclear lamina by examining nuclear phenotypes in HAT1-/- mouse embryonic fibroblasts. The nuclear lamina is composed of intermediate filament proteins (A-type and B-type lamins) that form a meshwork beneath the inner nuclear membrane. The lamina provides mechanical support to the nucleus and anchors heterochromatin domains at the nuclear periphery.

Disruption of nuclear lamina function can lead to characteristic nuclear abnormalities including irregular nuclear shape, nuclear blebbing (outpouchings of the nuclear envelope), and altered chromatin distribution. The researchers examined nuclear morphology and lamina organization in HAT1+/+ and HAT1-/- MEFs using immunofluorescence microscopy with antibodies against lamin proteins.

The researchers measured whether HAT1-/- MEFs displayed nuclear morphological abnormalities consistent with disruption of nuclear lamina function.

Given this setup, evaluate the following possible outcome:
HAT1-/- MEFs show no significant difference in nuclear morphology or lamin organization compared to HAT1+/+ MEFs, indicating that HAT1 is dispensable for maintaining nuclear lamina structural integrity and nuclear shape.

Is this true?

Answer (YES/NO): NO